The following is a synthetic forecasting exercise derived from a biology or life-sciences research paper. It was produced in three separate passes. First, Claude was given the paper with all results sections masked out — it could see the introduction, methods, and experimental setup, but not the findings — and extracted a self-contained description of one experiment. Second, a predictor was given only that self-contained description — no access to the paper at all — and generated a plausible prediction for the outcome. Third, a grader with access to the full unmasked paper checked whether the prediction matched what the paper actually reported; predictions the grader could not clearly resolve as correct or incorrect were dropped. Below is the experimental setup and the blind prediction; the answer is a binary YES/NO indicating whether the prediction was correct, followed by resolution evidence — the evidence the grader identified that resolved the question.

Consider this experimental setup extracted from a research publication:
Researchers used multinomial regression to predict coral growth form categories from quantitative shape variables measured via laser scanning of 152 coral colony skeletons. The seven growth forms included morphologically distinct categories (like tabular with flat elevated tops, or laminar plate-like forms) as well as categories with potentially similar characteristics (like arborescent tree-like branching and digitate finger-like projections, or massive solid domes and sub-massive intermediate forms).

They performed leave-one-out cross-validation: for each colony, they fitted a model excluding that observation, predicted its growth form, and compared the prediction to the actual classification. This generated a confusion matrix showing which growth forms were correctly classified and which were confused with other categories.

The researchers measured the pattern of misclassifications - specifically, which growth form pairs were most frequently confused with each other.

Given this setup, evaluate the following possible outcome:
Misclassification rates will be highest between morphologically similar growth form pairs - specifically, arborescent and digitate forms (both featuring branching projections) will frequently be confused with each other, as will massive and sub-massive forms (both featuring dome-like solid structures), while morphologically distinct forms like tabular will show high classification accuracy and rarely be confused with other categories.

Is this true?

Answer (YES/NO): NO